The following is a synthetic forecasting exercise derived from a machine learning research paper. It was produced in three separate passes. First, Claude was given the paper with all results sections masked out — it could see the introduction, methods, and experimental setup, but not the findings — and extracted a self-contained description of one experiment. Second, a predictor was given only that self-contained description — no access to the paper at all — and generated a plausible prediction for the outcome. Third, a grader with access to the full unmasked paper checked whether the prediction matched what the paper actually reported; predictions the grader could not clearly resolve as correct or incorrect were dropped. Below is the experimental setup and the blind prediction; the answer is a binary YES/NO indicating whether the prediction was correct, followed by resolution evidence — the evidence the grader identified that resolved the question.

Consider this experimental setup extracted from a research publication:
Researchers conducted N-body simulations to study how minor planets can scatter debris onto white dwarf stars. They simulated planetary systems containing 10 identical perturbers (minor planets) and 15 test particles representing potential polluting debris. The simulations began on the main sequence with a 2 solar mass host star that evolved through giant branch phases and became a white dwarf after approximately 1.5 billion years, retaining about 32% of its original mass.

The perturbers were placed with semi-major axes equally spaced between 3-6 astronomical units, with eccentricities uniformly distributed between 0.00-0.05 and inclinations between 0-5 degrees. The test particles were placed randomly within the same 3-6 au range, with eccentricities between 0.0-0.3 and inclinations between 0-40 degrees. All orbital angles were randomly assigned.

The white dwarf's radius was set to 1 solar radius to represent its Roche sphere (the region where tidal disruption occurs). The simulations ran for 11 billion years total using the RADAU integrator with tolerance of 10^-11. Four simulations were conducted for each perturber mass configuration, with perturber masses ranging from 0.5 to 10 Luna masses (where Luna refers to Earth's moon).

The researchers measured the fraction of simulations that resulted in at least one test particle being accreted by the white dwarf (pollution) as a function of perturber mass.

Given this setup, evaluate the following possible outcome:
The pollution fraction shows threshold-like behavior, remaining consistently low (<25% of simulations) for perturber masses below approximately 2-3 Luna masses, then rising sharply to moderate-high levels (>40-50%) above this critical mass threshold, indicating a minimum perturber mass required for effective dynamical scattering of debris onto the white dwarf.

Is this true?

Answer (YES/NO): NO